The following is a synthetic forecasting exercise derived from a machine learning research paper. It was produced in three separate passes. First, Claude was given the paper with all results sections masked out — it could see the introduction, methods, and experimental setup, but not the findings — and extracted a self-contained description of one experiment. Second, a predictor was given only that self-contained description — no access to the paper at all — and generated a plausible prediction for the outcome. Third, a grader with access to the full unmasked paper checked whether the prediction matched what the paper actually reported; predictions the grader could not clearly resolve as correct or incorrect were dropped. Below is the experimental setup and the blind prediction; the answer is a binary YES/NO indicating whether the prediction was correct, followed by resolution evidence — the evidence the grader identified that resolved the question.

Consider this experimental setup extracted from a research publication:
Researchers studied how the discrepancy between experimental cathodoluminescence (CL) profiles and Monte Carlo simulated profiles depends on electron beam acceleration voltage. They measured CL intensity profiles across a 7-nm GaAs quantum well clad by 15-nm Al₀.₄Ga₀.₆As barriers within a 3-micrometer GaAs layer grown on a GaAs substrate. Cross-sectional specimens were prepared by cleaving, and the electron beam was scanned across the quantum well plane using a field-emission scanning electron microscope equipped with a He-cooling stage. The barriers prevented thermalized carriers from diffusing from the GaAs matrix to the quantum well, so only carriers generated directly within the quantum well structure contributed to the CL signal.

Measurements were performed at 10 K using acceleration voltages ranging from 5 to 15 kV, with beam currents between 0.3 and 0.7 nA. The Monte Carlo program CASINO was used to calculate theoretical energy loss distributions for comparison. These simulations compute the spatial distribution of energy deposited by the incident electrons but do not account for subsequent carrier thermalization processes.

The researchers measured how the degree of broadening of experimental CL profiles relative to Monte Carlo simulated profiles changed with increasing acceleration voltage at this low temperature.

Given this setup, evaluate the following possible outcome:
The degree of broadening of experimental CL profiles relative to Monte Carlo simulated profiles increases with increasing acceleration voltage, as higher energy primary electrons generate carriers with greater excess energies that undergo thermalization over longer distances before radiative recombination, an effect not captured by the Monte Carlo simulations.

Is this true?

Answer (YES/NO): YES